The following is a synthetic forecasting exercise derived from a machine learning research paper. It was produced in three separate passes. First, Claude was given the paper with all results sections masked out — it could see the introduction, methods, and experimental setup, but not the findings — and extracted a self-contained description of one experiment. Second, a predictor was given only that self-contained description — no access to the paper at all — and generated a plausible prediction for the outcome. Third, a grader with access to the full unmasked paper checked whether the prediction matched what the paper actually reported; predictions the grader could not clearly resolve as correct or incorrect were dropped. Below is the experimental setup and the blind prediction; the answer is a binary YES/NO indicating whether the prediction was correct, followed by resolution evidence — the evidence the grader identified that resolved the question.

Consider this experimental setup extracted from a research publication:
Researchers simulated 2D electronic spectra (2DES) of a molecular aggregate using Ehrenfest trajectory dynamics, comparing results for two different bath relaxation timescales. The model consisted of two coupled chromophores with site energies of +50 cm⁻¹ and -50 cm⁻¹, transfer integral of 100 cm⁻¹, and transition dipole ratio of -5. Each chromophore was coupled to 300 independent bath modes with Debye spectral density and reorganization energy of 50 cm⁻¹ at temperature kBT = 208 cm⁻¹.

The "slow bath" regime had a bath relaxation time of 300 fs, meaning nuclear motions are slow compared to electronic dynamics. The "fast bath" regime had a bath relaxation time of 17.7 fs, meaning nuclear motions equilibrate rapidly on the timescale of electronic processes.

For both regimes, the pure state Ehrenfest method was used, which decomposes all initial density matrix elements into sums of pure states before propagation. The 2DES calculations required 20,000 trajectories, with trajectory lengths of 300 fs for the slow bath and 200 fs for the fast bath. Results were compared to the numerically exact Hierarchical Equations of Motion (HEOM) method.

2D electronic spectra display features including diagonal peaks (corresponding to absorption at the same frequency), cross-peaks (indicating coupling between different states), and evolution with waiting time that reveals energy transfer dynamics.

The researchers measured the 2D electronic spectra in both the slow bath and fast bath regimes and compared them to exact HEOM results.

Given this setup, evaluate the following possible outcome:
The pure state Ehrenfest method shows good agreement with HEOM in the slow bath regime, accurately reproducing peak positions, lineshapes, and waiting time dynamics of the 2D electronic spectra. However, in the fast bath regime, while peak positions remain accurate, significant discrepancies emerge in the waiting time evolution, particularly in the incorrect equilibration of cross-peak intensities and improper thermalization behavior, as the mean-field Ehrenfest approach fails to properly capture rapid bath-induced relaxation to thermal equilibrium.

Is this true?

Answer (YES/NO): NO